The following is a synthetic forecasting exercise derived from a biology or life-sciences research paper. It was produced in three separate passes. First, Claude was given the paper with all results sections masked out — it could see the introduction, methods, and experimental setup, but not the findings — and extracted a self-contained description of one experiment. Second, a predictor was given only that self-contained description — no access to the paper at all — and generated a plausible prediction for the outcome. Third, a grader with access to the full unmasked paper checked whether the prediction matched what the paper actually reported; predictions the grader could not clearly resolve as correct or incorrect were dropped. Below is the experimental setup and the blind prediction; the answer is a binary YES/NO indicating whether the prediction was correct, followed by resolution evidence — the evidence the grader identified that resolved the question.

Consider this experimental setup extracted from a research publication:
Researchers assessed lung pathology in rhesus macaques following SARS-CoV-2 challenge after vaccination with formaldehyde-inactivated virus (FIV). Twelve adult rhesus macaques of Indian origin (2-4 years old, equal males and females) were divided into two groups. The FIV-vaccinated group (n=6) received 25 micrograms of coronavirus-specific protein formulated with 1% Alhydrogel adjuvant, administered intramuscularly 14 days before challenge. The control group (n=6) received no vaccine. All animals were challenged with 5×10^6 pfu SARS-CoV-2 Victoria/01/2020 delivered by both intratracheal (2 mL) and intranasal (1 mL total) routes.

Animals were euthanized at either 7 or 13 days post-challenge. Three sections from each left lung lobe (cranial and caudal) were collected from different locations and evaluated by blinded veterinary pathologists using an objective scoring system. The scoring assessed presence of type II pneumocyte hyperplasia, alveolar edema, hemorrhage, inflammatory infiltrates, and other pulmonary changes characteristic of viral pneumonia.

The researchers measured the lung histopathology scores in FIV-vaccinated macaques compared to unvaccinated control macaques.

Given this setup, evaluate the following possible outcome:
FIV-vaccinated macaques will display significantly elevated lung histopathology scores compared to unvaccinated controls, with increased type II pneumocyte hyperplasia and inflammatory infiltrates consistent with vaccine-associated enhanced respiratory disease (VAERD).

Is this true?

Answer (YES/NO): NO